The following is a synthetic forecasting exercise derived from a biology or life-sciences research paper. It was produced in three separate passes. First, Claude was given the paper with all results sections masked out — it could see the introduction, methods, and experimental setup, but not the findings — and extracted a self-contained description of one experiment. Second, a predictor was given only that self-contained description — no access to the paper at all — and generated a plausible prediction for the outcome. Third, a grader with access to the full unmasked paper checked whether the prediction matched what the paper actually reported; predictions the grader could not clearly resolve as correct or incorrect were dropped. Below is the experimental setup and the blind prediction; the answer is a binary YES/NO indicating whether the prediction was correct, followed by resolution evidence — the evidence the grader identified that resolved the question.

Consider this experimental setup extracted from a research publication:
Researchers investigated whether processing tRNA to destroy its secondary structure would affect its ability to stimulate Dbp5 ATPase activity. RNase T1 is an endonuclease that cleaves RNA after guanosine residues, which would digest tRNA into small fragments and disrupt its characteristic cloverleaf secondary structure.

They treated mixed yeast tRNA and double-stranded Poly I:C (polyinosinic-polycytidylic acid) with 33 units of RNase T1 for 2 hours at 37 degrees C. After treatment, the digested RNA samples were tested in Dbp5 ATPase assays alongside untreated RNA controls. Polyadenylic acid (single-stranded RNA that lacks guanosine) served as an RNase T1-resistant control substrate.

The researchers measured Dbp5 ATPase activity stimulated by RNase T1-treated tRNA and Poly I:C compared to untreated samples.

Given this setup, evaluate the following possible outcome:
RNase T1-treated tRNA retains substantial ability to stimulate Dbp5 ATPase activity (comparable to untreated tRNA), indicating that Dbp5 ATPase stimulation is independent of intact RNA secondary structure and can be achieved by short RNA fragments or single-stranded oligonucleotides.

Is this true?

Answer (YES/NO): NO